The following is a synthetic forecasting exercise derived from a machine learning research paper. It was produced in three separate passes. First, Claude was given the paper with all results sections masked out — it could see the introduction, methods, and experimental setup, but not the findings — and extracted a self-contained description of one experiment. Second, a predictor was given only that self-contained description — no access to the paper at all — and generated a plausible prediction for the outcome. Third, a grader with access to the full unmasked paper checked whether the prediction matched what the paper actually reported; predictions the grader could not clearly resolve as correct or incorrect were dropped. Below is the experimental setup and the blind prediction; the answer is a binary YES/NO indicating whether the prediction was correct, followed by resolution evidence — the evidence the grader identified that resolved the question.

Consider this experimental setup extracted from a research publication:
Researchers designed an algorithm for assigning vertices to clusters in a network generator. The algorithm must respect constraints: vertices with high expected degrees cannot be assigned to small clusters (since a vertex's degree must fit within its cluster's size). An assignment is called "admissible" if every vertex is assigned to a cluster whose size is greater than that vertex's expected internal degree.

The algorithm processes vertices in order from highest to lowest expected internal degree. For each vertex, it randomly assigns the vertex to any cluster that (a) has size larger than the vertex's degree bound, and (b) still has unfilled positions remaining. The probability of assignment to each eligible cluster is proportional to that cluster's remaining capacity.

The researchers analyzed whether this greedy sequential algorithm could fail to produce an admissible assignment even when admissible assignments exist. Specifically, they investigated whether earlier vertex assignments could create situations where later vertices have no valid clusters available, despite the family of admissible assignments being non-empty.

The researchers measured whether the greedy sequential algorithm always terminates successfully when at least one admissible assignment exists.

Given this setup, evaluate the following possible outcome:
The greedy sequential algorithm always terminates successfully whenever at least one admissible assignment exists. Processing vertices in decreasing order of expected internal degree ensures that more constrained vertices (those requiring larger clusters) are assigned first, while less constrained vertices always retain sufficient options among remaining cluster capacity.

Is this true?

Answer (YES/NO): YES